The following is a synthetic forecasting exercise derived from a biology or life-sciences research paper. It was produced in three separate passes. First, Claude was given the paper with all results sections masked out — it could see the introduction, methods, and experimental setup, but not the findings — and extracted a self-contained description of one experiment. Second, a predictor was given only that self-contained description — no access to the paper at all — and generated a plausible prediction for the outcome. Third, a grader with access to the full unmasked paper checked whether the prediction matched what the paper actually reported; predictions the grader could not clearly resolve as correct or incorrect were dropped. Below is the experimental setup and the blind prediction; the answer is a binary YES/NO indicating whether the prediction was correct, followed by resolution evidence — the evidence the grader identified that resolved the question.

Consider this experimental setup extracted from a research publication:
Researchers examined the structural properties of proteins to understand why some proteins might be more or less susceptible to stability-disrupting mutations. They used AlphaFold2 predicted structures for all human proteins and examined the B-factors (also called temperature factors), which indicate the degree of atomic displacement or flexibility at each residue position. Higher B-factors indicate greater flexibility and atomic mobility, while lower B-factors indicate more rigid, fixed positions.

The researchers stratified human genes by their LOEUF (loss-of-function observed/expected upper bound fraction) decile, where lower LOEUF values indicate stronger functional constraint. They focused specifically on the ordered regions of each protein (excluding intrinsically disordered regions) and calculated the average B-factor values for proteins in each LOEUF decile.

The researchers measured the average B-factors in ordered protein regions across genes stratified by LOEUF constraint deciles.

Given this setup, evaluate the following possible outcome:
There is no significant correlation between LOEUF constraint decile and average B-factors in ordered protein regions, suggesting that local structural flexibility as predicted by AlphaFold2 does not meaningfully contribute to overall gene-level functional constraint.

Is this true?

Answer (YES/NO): NO